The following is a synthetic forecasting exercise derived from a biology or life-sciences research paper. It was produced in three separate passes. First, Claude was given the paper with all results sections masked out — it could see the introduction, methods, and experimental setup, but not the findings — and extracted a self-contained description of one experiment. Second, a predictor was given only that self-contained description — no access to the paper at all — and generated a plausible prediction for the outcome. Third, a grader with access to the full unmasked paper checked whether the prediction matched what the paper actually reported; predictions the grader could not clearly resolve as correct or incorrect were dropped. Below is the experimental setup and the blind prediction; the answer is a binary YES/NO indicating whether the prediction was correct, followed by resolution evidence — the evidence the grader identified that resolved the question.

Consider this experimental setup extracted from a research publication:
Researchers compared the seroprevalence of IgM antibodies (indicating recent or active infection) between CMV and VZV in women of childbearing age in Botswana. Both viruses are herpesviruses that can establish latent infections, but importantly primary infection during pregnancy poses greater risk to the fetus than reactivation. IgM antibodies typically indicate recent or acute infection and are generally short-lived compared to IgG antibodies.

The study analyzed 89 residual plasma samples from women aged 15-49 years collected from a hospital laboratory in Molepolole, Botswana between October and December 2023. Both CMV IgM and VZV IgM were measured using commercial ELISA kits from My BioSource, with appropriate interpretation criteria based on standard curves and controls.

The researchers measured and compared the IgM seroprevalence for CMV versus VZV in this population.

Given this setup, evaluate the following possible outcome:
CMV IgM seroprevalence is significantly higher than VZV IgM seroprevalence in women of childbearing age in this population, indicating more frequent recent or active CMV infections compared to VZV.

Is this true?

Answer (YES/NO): YES